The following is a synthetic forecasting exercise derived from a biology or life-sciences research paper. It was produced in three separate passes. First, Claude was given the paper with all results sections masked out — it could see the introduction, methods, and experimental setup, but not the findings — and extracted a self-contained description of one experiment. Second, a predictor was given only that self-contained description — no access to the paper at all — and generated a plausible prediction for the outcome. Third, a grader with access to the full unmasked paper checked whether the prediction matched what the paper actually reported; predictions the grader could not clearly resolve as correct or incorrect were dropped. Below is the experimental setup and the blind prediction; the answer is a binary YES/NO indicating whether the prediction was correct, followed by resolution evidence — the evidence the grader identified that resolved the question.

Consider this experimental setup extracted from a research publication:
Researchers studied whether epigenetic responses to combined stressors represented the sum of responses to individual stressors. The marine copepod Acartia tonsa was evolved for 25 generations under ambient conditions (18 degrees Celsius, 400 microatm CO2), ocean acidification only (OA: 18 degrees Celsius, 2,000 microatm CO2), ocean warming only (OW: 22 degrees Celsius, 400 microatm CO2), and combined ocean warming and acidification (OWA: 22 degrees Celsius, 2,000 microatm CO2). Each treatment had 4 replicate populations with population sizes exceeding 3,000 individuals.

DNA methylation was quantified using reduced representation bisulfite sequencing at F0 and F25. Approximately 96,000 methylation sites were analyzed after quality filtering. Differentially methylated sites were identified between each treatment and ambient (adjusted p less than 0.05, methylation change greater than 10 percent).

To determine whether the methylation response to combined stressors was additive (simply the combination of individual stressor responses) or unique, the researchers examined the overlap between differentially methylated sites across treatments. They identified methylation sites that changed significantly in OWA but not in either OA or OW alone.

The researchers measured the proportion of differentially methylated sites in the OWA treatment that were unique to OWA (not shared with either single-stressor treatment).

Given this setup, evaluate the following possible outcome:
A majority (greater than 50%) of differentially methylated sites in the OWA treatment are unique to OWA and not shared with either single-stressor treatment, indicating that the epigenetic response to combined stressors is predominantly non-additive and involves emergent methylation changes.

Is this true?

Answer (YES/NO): YES